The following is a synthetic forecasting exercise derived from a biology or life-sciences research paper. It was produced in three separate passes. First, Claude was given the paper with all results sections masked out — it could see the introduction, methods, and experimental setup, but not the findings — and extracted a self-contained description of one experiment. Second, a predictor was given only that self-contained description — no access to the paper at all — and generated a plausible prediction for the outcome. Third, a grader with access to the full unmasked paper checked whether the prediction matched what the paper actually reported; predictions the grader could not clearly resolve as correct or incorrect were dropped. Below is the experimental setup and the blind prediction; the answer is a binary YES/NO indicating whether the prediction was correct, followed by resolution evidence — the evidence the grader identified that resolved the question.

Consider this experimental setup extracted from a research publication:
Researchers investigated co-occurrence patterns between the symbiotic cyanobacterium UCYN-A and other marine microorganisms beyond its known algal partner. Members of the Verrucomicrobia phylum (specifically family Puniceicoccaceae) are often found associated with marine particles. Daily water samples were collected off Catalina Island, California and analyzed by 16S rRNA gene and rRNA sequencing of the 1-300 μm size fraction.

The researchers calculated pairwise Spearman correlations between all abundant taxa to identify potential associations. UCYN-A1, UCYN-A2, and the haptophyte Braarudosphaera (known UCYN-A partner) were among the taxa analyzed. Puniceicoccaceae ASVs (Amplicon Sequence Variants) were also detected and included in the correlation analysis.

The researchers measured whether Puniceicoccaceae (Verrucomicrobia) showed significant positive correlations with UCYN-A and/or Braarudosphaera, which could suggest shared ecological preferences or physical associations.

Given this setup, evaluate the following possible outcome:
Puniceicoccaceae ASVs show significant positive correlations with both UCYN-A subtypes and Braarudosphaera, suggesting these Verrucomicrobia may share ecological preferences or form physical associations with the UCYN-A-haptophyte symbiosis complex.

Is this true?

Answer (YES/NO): NO